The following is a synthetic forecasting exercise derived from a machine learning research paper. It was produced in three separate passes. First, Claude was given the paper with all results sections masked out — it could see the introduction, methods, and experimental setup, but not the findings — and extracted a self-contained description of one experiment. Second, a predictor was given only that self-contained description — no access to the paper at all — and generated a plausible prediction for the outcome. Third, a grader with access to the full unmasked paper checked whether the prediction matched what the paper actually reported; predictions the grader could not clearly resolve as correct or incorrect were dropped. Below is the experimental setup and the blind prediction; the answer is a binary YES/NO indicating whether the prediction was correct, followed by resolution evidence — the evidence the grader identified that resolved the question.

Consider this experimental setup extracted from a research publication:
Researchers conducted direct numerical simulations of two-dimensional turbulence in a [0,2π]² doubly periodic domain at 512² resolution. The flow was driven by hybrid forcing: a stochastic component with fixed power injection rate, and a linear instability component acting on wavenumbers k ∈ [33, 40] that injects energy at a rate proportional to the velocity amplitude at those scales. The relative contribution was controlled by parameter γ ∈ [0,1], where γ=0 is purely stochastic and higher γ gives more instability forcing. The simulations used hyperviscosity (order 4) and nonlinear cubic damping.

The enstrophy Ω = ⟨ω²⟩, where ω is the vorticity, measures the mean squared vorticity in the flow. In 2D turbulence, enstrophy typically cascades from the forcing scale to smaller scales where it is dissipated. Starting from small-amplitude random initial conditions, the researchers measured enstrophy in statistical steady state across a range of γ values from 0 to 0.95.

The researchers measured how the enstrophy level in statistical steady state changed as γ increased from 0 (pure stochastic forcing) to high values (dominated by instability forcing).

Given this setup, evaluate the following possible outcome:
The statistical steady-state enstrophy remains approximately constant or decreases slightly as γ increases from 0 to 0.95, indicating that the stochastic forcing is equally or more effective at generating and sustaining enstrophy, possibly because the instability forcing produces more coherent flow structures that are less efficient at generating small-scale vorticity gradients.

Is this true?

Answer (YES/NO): NO